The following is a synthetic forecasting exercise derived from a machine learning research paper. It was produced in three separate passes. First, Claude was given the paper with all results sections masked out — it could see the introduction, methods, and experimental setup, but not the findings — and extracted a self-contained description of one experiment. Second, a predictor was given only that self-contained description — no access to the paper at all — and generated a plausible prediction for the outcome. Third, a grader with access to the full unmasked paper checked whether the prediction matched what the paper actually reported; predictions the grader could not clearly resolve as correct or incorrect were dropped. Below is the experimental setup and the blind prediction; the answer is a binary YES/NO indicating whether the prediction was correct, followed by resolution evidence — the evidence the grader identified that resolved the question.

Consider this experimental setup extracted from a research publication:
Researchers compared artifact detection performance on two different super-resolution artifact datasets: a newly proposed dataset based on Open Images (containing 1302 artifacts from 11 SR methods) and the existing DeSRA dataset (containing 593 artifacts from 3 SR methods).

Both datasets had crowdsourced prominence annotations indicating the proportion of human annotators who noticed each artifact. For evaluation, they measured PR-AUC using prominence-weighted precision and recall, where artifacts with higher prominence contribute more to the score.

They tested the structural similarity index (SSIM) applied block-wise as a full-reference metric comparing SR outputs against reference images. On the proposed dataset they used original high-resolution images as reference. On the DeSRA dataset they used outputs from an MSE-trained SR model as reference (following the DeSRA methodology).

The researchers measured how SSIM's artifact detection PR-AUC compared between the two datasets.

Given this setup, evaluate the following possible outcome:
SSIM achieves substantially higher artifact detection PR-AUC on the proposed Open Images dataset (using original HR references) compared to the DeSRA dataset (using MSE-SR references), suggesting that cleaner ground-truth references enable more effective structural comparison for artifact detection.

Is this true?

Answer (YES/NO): NO